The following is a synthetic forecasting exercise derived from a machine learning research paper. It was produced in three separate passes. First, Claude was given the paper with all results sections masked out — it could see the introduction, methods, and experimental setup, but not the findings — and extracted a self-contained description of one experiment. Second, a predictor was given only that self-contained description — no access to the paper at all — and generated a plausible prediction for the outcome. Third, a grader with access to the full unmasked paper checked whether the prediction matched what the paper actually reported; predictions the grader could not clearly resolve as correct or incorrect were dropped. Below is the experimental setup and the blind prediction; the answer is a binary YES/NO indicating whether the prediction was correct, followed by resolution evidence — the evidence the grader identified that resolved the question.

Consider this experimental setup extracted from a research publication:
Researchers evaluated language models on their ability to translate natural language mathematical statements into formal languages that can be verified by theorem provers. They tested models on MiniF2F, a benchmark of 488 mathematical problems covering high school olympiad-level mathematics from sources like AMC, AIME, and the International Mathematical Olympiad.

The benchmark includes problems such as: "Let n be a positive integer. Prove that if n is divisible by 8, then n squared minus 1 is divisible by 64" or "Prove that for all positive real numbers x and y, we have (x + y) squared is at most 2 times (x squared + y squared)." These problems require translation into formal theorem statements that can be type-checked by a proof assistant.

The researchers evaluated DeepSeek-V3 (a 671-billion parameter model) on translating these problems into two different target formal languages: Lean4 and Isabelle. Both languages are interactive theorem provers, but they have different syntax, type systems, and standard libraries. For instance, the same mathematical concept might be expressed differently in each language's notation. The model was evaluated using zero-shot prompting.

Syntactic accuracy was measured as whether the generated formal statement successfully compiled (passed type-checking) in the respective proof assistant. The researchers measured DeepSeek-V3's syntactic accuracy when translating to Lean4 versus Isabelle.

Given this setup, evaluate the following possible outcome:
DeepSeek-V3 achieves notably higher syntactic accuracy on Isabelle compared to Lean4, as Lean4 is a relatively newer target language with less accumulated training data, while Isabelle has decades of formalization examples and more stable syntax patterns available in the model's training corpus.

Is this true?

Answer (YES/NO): NO